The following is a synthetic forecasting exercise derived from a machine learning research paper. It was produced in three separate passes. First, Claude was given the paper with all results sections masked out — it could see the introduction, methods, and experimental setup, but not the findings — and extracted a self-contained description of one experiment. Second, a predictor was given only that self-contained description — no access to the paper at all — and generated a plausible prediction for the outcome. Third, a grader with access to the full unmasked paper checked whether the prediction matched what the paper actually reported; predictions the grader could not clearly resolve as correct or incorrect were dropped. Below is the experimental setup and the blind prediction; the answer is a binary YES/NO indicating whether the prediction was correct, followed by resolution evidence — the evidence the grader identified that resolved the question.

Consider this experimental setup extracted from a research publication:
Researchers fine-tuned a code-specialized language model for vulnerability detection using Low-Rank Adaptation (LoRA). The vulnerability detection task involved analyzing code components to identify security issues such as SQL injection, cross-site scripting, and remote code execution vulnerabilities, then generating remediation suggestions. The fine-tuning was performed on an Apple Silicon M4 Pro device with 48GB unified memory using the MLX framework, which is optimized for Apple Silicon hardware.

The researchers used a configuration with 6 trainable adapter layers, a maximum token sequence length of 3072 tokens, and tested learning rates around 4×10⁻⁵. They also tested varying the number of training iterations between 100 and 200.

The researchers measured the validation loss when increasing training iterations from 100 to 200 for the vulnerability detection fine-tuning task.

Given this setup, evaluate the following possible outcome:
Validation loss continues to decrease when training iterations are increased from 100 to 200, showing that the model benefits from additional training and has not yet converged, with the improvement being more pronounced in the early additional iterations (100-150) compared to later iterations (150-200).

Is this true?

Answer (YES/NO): YES